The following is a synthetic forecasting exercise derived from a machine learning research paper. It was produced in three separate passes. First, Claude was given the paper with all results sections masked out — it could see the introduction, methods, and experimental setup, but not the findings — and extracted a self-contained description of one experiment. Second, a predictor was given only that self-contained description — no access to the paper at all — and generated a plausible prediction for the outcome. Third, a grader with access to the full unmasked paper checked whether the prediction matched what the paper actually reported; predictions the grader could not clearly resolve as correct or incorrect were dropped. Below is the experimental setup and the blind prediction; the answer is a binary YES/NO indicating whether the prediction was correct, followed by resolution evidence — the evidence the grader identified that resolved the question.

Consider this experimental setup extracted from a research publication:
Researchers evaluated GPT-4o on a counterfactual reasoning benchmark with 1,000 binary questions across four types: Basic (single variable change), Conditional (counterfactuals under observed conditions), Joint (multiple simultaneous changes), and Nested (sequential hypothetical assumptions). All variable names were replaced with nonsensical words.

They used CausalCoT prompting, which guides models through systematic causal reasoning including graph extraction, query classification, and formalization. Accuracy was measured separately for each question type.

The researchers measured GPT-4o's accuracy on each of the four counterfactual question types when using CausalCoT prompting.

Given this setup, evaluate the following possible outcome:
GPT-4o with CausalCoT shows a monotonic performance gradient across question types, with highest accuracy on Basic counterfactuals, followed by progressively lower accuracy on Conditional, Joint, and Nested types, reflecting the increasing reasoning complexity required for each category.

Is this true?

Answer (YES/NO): NO